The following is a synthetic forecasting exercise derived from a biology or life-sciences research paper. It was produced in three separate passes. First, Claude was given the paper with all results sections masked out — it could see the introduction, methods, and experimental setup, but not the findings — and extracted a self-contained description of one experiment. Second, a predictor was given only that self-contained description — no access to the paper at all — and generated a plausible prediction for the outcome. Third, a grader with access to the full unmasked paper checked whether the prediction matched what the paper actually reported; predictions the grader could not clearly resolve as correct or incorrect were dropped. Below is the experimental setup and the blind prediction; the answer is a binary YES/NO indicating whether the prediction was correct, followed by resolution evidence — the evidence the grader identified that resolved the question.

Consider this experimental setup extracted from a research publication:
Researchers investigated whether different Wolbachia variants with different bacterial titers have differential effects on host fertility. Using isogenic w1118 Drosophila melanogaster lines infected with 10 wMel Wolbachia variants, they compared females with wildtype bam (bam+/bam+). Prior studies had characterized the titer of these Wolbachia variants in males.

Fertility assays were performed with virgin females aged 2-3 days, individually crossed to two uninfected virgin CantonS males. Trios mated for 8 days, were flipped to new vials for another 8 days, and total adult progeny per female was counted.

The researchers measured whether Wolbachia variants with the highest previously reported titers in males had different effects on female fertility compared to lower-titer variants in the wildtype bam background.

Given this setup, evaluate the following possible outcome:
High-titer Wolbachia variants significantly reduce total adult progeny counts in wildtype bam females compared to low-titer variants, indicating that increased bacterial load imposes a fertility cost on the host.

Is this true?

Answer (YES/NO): YES